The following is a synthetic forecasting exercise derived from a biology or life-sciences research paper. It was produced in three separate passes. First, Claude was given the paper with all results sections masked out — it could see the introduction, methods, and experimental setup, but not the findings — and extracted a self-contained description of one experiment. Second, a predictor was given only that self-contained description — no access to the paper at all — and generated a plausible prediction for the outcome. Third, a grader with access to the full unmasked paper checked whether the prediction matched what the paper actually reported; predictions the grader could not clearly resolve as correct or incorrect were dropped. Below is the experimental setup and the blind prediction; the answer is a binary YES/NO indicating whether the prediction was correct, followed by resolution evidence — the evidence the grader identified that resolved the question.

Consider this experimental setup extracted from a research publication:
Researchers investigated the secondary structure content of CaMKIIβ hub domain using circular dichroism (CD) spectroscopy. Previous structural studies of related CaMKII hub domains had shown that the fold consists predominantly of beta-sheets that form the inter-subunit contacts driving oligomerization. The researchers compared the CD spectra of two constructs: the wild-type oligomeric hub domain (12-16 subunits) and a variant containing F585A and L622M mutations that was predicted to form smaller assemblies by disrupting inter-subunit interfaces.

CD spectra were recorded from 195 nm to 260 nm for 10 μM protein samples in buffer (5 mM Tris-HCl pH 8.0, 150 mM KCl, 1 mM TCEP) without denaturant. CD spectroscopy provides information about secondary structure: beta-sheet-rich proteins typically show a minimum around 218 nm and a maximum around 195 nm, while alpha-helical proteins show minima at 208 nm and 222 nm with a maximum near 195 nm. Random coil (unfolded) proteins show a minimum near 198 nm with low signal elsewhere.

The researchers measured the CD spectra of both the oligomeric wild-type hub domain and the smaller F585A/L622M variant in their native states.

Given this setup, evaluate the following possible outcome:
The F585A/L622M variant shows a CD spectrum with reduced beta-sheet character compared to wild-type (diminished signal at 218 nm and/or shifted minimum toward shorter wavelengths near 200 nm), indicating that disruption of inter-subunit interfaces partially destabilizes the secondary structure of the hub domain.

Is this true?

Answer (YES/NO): NO